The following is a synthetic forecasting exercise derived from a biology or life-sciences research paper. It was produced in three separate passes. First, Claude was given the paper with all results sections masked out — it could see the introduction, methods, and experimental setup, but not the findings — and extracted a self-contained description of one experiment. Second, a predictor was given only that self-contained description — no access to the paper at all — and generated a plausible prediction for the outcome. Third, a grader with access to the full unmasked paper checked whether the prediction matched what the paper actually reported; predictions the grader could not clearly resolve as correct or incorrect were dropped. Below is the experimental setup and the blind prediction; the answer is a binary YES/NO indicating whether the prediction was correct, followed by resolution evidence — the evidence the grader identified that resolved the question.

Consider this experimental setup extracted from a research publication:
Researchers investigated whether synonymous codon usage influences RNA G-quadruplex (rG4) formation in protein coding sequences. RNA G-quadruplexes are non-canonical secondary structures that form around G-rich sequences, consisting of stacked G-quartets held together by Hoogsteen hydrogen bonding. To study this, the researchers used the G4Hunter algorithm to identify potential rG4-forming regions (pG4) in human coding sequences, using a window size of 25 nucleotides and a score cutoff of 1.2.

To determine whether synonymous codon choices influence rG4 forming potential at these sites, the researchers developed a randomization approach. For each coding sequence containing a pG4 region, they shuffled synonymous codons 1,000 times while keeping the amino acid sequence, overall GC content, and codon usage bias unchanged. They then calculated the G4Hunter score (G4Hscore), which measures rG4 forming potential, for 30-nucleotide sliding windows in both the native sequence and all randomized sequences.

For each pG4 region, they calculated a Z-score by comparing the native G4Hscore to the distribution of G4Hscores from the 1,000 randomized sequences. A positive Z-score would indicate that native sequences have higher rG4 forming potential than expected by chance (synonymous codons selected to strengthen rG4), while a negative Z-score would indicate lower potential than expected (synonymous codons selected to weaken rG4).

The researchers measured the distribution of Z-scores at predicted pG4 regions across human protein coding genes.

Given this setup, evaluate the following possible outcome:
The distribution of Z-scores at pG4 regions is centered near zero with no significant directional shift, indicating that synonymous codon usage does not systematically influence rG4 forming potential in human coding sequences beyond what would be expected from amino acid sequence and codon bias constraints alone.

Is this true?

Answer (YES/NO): NO